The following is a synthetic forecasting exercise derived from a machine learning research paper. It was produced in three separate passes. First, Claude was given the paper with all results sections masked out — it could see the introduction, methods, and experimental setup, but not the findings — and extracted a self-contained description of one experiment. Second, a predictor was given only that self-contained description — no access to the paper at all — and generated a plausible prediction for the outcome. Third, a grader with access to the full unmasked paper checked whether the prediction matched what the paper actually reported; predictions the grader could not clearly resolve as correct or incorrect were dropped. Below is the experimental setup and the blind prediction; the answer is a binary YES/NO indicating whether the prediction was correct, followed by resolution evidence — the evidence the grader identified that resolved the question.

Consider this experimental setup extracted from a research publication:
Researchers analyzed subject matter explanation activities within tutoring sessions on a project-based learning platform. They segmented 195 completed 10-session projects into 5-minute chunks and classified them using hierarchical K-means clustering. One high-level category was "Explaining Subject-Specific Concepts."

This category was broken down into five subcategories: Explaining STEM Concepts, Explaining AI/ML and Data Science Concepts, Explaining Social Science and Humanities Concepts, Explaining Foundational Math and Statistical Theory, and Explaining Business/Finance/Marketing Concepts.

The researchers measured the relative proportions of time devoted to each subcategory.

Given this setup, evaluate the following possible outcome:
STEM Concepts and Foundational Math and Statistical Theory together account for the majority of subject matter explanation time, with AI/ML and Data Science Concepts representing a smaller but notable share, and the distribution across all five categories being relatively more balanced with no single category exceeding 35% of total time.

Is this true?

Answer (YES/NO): NO